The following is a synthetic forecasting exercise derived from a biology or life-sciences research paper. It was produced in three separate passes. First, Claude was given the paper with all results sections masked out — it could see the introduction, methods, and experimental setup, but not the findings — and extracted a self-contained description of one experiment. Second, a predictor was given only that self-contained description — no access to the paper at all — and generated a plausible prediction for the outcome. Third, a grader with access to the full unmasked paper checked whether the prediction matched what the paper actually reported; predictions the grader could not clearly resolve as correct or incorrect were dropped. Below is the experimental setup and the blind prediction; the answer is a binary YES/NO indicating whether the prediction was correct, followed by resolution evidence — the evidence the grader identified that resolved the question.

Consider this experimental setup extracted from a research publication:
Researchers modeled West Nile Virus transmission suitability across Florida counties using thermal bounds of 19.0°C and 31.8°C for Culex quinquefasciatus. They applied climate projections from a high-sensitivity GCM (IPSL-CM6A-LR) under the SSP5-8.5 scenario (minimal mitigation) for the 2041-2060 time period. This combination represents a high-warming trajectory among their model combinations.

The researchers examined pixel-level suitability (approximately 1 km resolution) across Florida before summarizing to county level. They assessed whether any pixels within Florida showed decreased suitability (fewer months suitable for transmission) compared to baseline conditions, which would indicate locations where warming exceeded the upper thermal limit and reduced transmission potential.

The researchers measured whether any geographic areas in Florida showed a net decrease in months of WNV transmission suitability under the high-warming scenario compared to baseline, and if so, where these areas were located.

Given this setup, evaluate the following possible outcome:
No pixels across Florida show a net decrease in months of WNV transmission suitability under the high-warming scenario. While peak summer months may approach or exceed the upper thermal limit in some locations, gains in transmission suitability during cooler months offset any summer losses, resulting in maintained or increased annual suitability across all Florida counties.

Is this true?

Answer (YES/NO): YES